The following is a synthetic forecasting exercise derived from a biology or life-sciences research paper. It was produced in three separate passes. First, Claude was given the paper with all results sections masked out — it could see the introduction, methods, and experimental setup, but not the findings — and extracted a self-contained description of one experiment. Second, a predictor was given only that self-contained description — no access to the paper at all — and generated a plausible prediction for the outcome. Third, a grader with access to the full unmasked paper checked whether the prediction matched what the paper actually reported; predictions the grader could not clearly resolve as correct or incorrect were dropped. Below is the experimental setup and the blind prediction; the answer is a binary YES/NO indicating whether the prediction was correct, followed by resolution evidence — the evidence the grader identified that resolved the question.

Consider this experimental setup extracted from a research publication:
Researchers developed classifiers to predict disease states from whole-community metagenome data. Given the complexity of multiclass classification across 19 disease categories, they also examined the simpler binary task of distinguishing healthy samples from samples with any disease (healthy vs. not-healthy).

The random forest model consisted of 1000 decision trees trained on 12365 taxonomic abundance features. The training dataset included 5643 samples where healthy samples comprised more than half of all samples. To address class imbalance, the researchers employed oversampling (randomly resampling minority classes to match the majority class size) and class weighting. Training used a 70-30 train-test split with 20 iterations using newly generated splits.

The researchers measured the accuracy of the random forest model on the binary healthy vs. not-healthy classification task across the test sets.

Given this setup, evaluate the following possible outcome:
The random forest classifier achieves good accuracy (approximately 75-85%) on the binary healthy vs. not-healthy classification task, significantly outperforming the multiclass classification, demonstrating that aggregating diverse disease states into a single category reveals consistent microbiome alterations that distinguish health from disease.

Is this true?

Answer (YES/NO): NO